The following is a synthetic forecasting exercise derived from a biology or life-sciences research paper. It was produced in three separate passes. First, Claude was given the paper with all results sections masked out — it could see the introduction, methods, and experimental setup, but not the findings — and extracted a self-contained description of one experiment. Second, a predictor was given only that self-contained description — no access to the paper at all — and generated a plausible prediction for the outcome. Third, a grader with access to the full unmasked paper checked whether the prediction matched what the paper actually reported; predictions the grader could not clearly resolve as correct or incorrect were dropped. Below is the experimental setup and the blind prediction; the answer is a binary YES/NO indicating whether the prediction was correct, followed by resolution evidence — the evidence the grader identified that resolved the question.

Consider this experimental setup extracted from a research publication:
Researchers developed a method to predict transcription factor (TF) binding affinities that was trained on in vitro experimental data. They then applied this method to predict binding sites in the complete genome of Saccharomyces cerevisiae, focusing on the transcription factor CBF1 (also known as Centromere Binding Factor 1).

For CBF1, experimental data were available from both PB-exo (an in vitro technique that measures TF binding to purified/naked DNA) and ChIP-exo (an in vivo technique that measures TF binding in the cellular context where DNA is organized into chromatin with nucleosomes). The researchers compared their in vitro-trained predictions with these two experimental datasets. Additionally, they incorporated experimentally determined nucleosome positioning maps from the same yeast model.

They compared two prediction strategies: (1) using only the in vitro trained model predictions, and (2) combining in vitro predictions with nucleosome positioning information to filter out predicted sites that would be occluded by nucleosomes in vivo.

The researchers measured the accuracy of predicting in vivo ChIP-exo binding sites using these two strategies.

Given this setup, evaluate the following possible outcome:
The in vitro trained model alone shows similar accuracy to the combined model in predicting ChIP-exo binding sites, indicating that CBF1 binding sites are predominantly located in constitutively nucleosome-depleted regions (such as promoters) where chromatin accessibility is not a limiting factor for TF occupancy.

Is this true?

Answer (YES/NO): NO